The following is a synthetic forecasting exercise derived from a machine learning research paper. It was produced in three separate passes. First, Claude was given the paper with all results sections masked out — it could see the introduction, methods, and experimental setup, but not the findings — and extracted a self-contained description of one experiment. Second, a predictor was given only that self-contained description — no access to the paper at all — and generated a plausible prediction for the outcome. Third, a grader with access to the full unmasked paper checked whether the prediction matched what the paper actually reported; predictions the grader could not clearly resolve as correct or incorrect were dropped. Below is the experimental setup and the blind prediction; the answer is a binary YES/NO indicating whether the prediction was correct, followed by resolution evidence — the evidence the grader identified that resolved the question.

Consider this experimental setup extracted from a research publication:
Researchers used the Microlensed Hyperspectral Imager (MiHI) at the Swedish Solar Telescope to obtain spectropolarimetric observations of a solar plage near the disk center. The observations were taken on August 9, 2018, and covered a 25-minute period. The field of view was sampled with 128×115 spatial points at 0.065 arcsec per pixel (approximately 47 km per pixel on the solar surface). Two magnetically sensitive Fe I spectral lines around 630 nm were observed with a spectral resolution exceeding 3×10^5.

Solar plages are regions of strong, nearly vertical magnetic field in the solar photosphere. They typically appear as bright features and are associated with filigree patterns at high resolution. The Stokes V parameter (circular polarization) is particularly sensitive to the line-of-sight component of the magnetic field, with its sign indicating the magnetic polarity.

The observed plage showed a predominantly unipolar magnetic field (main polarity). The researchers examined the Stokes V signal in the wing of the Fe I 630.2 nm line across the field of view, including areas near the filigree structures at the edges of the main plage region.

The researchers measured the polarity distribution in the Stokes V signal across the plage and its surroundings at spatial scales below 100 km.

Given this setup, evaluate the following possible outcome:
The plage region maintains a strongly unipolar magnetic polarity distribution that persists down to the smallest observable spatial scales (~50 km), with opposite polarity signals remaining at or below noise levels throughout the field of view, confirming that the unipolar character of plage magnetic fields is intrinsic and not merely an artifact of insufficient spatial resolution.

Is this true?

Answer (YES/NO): NO